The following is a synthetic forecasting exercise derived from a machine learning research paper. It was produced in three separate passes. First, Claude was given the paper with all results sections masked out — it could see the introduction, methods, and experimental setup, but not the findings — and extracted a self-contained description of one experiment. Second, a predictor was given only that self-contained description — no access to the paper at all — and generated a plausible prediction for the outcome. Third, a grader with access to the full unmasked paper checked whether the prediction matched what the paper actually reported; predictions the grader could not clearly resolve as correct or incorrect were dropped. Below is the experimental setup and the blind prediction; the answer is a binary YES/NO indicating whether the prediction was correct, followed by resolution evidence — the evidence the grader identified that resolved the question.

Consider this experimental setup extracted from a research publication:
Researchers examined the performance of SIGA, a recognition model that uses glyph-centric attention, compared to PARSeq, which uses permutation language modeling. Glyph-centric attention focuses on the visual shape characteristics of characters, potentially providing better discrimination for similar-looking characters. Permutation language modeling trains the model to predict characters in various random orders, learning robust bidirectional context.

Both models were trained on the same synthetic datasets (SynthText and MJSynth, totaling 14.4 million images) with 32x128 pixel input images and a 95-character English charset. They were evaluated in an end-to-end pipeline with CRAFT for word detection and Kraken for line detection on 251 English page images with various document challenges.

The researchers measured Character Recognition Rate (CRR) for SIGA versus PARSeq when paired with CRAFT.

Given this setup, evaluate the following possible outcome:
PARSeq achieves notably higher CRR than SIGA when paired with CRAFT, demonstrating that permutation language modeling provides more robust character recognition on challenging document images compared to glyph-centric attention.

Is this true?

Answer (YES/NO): YES